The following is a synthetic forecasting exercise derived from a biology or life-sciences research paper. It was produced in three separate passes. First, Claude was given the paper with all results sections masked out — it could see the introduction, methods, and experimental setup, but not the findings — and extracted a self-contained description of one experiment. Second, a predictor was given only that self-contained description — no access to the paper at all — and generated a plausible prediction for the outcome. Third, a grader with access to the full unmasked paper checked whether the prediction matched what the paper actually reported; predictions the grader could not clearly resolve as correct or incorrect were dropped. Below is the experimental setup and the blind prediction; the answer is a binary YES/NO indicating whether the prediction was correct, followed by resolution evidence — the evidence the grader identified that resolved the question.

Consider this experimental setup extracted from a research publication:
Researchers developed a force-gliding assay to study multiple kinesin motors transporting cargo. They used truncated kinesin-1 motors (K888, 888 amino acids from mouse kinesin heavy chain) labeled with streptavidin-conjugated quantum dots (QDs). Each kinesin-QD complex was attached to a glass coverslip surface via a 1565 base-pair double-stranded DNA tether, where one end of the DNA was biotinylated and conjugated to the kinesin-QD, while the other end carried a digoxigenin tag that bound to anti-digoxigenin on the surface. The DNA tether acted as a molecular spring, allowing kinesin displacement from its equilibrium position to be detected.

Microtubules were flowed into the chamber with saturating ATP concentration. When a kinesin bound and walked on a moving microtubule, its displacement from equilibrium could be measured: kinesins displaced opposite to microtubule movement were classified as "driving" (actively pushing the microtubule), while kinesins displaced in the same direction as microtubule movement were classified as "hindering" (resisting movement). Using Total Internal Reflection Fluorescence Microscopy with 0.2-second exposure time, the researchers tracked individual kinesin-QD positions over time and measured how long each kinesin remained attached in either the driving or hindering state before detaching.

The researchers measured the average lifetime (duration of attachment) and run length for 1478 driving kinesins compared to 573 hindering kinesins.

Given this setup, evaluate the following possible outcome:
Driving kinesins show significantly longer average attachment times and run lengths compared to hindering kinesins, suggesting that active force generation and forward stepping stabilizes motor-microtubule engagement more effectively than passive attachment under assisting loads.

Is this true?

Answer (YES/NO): YES